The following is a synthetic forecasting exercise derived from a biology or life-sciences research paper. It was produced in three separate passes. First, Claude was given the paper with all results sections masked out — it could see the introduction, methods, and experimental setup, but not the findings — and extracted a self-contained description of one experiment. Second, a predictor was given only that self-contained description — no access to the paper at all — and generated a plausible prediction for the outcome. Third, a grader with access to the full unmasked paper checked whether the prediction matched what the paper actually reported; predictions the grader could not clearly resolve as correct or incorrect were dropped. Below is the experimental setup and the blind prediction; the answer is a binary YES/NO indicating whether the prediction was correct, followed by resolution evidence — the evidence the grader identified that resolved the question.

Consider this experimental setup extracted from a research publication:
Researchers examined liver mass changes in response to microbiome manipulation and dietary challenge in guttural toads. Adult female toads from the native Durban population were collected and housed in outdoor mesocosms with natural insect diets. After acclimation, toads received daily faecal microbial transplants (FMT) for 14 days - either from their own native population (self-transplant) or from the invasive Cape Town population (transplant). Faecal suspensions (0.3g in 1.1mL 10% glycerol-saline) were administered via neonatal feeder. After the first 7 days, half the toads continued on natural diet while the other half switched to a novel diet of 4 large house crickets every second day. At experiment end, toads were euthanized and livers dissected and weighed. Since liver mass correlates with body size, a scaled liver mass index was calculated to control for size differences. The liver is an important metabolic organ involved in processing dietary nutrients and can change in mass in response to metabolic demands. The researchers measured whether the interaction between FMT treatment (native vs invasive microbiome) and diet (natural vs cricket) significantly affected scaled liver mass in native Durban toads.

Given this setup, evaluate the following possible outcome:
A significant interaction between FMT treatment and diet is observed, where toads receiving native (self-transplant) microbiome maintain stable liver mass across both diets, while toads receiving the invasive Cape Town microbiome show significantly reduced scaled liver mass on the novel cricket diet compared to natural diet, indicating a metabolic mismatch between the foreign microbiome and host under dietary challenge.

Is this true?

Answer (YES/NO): NO